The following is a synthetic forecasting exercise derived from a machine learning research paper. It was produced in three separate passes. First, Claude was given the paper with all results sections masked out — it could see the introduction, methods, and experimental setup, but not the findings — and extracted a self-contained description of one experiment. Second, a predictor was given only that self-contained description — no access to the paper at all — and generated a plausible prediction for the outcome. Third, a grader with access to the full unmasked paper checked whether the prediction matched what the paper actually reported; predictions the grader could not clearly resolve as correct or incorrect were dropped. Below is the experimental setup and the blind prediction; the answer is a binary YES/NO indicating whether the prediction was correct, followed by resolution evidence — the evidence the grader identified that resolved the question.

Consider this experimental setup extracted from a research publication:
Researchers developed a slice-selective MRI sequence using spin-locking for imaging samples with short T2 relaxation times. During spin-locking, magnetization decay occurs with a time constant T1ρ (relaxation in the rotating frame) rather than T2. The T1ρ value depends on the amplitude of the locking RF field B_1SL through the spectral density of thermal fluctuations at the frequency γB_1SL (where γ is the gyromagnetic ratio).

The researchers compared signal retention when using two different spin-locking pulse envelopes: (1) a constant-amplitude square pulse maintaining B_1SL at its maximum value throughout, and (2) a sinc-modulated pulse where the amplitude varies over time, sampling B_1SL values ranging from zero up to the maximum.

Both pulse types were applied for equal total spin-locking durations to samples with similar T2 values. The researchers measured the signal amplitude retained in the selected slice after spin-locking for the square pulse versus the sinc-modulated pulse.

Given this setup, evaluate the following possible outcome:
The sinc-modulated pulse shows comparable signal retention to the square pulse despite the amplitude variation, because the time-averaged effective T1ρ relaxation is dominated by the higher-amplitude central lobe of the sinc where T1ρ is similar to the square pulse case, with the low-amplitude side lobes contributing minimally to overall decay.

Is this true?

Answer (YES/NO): NO